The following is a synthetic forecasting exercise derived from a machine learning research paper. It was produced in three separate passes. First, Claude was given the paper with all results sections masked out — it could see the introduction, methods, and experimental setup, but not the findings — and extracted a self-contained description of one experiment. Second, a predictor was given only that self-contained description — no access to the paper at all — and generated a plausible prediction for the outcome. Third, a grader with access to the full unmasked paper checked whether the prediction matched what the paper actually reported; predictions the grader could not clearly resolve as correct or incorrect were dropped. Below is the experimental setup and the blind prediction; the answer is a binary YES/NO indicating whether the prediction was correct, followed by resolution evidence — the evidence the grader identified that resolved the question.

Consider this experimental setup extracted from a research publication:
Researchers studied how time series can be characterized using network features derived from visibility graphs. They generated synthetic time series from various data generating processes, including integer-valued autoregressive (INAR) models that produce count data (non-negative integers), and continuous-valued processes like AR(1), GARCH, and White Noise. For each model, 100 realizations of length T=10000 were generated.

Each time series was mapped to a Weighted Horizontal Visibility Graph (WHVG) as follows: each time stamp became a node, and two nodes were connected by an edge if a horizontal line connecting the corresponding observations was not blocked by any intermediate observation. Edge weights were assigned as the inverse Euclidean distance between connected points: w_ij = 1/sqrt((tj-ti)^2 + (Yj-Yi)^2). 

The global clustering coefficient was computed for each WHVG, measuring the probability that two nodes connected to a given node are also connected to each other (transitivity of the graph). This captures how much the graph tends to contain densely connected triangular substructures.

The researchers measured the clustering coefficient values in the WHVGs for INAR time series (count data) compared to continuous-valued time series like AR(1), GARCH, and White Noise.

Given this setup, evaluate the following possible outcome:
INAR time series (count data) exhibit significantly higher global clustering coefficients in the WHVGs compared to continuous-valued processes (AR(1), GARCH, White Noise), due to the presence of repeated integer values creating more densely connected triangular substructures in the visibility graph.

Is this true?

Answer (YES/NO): NO